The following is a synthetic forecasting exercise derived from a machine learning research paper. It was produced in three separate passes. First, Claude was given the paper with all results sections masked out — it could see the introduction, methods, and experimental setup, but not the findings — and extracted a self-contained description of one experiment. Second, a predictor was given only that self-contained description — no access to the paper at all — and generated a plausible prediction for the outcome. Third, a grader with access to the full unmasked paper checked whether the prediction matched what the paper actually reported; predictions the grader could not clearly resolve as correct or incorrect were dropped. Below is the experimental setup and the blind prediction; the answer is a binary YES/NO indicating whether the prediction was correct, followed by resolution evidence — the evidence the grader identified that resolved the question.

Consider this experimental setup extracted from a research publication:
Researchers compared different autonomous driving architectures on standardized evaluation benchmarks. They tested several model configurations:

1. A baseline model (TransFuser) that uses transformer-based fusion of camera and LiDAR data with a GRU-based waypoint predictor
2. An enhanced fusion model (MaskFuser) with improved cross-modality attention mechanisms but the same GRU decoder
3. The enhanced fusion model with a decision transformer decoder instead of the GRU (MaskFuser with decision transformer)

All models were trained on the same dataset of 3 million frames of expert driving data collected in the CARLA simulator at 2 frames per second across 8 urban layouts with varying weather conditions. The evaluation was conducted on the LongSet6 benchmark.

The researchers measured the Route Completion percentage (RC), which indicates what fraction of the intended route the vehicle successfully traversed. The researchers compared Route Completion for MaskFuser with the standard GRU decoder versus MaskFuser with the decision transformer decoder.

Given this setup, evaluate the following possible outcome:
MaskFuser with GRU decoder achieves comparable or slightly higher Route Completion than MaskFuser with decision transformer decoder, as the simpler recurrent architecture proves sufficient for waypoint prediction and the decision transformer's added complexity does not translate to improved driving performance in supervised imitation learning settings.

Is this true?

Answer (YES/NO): YES